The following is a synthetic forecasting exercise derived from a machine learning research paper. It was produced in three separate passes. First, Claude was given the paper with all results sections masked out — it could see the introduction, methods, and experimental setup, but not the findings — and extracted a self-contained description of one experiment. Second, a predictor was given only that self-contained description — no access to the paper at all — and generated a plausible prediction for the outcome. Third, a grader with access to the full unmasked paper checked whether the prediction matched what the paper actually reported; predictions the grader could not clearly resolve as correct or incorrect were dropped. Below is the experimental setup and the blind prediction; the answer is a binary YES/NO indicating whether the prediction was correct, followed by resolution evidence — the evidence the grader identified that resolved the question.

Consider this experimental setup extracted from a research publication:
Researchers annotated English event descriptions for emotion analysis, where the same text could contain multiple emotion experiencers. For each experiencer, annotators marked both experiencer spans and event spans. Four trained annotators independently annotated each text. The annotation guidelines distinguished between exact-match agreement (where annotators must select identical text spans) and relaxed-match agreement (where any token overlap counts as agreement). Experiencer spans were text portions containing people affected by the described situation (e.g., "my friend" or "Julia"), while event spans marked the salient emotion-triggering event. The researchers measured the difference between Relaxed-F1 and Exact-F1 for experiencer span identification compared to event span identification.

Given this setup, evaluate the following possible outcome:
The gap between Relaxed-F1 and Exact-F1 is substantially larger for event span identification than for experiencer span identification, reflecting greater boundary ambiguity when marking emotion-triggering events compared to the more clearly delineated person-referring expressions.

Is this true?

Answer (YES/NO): YES